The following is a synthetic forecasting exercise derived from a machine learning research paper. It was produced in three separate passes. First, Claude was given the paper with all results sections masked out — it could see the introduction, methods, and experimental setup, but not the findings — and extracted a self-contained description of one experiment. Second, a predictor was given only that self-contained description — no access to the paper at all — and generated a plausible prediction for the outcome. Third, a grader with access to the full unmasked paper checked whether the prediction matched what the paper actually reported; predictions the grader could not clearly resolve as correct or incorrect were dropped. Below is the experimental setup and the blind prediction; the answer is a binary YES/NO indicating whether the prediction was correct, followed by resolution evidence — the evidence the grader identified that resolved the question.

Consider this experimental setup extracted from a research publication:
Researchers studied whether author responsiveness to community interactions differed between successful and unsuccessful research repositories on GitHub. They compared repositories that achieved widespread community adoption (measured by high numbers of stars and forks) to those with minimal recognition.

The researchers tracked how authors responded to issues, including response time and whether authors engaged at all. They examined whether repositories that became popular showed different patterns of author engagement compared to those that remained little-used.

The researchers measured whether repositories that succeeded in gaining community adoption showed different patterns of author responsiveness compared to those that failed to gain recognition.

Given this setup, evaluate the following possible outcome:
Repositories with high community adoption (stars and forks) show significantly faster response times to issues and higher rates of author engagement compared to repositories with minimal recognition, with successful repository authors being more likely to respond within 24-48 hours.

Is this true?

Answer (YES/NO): NO